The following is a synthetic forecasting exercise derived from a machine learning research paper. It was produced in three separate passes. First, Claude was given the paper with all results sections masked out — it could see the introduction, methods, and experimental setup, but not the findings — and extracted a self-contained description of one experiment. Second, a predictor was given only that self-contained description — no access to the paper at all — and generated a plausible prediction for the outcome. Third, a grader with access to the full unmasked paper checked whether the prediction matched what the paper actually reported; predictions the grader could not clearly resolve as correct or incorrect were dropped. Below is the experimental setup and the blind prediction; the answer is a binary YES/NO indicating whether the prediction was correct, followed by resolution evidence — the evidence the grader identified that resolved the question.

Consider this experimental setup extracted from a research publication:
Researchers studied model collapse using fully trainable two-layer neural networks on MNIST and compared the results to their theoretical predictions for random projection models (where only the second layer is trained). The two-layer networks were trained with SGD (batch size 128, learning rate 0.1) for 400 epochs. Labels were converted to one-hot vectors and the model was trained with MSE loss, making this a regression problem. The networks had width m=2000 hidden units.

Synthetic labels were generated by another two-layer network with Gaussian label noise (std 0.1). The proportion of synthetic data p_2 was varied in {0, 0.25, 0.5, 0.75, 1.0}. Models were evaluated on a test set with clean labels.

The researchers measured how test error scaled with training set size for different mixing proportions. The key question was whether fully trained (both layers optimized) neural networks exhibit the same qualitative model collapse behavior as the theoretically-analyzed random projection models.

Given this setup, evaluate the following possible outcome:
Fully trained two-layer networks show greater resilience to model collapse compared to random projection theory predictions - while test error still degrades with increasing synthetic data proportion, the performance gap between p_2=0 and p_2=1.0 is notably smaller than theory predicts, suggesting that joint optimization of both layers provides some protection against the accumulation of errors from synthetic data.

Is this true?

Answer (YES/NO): NO